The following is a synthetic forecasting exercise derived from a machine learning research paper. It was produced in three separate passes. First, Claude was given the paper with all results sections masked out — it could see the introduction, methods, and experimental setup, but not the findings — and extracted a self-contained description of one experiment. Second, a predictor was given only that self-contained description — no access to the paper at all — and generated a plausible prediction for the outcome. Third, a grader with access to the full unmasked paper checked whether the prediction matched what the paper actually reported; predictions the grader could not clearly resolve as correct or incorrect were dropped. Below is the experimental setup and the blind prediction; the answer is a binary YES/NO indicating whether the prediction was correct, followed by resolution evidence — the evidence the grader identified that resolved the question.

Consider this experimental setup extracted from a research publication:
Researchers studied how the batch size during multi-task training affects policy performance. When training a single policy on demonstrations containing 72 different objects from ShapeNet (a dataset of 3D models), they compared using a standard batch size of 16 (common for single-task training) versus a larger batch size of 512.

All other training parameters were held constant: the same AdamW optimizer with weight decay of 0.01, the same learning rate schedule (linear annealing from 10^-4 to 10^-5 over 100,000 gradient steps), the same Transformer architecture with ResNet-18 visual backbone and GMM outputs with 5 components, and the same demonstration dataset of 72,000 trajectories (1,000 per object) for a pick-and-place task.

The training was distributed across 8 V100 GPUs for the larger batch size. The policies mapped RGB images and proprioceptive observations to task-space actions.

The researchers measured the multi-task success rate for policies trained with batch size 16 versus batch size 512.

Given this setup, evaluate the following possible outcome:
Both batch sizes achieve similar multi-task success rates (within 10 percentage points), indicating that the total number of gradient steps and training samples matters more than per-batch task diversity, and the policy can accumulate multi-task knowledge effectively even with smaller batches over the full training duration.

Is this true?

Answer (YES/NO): NO